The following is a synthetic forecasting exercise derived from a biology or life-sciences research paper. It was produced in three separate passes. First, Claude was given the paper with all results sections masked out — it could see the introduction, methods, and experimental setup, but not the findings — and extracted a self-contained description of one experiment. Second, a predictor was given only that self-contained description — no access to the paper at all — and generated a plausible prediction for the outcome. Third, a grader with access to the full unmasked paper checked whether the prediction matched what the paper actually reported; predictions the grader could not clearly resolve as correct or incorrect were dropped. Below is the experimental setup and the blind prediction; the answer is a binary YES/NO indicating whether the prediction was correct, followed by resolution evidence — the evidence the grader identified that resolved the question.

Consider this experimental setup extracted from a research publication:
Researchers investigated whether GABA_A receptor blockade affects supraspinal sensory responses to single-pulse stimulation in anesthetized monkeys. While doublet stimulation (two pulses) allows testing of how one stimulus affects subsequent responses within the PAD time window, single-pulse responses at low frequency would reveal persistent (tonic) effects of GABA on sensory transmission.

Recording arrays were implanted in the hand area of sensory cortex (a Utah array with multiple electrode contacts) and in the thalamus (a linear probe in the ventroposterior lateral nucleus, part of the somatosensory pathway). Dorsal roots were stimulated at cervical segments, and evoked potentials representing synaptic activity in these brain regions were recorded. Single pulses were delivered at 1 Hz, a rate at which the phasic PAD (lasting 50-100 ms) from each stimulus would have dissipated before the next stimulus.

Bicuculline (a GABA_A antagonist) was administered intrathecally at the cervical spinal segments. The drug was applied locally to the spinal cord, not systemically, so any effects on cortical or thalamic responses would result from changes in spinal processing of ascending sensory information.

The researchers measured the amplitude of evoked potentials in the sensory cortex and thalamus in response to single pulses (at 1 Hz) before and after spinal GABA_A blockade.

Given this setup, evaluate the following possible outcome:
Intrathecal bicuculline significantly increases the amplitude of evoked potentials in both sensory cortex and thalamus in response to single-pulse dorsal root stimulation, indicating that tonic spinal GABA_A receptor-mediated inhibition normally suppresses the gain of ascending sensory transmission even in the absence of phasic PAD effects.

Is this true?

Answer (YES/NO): NO